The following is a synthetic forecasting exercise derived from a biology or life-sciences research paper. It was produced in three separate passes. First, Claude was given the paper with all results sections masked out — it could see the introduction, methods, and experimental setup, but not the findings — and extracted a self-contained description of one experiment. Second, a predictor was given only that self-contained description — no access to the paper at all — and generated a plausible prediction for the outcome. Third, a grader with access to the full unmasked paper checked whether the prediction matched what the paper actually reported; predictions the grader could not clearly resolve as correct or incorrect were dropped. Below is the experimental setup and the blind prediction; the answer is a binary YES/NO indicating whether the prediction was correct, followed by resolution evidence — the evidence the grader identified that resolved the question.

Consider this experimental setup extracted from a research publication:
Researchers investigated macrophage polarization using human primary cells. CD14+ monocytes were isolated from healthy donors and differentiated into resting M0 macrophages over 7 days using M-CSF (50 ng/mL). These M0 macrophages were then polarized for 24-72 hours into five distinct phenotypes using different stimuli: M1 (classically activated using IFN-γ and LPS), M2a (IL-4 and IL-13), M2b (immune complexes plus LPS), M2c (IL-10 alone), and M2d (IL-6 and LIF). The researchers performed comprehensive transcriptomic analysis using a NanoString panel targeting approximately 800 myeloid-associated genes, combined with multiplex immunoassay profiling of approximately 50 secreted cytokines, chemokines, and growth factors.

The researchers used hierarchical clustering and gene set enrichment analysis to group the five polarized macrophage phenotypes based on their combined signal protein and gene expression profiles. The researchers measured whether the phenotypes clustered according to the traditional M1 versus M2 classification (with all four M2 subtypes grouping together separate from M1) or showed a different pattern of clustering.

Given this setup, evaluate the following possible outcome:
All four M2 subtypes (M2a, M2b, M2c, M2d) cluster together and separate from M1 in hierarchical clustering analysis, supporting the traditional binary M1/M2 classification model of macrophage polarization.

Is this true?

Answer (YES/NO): NO